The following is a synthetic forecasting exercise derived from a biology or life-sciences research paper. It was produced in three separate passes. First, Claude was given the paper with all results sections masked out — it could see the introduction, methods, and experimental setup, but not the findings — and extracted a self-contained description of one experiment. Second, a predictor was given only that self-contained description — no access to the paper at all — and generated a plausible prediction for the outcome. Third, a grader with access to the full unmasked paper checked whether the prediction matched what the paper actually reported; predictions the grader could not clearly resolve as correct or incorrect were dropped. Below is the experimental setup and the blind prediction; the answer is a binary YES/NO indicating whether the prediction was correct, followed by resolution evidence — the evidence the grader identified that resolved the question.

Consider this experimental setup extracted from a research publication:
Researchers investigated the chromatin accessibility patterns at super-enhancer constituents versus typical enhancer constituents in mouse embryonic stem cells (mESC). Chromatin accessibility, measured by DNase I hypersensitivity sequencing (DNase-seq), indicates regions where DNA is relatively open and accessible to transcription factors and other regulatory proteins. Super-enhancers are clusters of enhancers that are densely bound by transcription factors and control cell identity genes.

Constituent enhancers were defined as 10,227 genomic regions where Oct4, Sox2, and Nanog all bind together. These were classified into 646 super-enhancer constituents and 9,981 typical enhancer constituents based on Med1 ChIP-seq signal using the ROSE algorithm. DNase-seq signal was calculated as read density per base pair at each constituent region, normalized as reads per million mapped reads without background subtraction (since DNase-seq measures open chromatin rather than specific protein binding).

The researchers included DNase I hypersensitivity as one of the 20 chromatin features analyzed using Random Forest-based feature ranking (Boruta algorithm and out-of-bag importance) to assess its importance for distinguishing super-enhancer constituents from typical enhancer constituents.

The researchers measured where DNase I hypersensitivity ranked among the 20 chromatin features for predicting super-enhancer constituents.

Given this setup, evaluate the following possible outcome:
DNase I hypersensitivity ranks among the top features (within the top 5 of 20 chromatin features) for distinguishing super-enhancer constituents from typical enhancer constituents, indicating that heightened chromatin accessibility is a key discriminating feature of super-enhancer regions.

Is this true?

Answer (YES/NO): NO